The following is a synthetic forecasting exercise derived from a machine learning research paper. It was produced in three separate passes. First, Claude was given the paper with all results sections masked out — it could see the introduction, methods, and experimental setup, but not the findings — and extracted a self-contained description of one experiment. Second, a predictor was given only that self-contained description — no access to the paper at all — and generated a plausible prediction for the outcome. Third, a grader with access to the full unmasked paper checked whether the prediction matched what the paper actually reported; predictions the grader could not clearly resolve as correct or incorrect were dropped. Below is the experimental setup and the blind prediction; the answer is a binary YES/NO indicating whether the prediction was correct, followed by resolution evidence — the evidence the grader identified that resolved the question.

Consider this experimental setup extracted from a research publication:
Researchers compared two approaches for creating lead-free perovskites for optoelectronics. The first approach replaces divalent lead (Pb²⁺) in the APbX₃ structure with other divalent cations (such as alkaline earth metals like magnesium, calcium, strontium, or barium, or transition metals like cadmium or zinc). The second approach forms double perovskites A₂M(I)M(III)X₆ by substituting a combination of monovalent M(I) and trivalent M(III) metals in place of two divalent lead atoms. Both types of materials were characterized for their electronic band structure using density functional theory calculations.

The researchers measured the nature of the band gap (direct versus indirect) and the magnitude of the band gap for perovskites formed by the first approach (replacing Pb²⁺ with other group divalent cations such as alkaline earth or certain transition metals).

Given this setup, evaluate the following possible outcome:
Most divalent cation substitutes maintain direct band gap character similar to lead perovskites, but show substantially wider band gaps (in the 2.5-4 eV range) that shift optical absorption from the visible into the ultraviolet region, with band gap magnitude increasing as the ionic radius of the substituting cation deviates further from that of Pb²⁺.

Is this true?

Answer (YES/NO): NO